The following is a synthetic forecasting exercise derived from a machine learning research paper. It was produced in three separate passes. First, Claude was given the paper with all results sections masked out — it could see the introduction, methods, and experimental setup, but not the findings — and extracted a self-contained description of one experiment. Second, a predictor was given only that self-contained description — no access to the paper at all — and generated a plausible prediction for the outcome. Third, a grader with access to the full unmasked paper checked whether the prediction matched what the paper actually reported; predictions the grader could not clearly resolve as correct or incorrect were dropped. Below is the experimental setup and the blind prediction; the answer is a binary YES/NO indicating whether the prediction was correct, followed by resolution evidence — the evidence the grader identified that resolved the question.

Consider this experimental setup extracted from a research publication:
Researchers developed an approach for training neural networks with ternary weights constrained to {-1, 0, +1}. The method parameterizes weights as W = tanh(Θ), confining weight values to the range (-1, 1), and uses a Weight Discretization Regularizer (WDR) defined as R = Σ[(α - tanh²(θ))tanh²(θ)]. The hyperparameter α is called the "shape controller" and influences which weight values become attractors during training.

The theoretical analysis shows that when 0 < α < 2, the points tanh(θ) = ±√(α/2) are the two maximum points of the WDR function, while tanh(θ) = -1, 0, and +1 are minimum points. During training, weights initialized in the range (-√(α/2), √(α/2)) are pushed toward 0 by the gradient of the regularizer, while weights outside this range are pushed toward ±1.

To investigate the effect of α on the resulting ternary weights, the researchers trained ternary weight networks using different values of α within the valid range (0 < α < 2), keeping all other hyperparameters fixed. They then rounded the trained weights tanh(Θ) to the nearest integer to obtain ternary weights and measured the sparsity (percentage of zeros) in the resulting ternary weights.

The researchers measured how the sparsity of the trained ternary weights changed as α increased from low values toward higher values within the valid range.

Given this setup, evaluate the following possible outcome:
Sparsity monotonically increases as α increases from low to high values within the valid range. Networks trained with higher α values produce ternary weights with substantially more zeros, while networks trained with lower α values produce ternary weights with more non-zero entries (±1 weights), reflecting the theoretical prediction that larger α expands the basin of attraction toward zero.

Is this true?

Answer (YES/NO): YES